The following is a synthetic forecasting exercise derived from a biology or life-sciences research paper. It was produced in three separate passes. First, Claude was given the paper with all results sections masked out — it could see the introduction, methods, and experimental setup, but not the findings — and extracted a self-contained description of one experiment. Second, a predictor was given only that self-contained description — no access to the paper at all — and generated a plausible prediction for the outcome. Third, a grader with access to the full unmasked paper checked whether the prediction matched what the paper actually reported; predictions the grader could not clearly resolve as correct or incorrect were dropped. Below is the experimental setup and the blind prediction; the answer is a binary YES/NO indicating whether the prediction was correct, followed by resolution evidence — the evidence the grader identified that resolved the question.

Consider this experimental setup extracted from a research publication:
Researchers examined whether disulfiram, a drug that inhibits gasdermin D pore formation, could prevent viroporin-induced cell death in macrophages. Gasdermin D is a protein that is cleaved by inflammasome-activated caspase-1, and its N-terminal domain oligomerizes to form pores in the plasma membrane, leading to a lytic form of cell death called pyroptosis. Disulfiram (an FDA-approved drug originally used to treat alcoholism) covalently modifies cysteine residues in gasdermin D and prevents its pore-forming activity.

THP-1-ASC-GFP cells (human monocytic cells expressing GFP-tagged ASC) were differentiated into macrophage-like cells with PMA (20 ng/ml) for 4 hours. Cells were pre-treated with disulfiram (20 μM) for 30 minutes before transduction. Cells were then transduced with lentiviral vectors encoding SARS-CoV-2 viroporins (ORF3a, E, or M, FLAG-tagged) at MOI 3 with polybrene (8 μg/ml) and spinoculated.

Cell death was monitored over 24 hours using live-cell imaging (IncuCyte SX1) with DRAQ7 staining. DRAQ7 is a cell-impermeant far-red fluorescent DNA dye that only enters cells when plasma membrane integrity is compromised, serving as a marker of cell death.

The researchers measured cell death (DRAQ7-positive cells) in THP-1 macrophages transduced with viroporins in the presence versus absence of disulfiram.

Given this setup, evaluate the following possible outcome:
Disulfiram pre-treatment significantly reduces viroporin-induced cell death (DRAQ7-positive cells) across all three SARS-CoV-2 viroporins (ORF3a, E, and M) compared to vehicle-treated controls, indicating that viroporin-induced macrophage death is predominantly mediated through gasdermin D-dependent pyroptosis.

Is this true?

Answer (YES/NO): NO